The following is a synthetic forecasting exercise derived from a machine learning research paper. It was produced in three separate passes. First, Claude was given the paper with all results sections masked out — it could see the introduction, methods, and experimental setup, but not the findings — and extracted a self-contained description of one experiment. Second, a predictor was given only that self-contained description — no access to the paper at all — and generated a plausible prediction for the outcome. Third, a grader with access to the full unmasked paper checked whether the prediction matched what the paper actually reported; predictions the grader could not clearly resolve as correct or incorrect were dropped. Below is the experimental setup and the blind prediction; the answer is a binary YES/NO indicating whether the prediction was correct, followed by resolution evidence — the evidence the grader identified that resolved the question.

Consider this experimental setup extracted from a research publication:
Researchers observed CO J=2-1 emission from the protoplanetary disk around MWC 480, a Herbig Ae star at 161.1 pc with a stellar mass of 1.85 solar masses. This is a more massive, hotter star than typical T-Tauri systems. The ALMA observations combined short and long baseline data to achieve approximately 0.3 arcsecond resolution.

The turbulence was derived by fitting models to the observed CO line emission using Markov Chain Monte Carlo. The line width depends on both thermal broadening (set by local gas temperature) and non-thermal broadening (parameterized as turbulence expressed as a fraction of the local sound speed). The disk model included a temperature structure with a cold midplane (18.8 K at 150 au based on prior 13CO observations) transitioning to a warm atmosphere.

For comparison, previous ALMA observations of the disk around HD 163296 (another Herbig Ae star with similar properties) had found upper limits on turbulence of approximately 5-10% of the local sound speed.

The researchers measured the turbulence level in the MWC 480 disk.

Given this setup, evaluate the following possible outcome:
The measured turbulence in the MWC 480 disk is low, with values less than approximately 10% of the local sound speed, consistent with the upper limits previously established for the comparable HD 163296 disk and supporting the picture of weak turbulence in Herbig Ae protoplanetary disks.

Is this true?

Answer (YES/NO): YES